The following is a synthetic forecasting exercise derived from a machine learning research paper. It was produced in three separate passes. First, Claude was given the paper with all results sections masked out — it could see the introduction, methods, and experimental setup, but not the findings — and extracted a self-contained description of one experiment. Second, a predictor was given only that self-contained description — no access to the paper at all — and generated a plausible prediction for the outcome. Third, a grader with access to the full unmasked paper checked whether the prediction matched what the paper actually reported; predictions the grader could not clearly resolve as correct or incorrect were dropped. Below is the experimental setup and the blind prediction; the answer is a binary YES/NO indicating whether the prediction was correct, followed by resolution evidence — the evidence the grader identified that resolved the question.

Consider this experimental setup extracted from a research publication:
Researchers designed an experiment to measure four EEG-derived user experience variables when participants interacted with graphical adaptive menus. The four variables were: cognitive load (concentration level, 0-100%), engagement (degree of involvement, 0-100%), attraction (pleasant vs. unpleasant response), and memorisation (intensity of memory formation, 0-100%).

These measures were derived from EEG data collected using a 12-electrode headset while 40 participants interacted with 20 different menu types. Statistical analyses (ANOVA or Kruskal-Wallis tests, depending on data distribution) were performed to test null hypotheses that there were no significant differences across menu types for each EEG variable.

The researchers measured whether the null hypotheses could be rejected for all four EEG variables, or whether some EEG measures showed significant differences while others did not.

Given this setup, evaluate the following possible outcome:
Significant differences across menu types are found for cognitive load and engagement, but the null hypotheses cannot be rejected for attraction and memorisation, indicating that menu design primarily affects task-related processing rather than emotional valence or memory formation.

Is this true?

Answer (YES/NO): NO